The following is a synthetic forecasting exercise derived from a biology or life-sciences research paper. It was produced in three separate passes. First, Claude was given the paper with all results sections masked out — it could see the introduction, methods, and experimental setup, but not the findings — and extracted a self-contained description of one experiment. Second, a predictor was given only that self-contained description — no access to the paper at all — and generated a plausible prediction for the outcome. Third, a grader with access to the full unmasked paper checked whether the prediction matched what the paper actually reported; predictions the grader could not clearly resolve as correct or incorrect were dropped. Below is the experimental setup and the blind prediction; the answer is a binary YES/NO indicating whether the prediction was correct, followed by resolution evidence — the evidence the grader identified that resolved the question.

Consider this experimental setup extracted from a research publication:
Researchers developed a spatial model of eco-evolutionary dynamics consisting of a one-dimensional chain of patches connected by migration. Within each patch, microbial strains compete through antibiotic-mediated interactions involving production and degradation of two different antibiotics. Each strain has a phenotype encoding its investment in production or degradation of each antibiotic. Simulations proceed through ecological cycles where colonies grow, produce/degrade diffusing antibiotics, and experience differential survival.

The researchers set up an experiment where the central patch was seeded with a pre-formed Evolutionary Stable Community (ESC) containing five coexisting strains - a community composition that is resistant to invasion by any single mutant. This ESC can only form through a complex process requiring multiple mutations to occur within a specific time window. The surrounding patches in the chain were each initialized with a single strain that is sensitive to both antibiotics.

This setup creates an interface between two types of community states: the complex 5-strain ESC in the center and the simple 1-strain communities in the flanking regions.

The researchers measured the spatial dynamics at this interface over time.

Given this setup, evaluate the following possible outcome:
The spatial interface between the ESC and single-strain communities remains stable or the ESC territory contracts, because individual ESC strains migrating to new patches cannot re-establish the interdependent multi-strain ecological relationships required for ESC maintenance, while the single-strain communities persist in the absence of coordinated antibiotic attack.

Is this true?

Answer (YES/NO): NO